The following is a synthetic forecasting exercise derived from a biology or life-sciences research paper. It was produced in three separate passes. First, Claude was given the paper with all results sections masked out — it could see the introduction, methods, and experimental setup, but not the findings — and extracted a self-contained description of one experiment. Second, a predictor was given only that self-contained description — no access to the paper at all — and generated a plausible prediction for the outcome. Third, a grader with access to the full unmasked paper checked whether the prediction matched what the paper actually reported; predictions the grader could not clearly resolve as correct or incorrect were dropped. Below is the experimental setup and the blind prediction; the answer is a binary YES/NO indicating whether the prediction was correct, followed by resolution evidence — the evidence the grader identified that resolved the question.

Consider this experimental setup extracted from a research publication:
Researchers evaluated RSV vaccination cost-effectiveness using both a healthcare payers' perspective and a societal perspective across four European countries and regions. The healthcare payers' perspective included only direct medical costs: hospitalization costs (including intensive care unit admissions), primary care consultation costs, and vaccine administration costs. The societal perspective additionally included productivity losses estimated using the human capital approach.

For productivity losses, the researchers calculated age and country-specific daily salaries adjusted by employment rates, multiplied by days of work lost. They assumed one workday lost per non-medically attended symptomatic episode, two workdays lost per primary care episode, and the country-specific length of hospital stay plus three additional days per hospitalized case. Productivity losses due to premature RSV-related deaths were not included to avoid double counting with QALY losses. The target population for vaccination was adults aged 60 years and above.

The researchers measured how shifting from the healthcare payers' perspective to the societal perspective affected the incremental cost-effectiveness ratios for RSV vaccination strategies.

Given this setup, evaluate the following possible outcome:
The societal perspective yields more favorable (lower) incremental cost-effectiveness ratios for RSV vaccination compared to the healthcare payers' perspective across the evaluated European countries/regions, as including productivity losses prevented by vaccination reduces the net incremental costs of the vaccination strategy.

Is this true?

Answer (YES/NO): YES